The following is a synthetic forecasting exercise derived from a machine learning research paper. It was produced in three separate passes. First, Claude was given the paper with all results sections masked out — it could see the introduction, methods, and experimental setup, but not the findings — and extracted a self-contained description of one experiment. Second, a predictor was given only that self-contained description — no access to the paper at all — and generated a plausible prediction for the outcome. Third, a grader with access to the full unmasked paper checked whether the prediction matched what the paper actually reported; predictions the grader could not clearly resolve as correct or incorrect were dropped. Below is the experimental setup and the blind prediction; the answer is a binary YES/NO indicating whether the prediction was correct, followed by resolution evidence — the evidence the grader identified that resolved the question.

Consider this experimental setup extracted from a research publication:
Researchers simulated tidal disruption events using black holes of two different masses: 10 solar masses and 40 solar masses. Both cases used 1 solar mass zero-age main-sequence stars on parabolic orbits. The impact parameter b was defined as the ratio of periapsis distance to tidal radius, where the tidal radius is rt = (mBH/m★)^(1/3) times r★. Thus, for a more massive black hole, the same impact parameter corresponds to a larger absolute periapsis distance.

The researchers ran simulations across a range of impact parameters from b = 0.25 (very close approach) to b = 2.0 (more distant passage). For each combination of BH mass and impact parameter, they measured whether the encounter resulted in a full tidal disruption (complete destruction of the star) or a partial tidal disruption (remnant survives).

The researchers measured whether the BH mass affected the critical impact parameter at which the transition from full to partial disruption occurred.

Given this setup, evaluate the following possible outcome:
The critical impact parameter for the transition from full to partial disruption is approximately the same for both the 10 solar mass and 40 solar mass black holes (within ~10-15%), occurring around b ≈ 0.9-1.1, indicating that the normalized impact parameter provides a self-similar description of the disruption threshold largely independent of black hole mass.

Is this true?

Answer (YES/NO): NO